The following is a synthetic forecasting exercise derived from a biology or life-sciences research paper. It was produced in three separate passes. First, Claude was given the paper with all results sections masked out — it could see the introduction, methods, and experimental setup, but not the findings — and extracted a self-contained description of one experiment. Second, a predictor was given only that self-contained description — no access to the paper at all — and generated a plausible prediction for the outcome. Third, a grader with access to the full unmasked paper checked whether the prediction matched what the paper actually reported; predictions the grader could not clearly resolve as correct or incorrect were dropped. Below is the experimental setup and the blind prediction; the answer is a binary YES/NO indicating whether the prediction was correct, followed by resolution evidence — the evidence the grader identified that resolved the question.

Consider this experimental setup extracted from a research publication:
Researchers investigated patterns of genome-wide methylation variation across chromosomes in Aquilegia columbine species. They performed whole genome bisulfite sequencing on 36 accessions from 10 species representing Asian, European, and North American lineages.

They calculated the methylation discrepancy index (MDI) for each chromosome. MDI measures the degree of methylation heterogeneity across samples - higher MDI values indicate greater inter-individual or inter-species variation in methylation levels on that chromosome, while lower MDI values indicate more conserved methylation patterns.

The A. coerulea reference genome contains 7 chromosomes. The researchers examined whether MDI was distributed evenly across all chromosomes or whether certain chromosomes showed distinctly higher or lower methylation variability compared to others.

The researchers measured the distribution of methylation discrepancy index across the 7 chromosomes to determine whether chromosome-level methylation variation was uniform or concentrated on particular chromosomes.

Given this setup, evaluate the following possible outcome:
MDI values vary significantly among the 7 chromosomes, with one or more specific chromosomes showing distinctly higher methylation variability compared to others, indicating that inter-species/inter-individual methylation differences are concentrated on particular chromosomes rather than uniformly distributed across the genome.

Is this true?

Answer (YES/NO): YES